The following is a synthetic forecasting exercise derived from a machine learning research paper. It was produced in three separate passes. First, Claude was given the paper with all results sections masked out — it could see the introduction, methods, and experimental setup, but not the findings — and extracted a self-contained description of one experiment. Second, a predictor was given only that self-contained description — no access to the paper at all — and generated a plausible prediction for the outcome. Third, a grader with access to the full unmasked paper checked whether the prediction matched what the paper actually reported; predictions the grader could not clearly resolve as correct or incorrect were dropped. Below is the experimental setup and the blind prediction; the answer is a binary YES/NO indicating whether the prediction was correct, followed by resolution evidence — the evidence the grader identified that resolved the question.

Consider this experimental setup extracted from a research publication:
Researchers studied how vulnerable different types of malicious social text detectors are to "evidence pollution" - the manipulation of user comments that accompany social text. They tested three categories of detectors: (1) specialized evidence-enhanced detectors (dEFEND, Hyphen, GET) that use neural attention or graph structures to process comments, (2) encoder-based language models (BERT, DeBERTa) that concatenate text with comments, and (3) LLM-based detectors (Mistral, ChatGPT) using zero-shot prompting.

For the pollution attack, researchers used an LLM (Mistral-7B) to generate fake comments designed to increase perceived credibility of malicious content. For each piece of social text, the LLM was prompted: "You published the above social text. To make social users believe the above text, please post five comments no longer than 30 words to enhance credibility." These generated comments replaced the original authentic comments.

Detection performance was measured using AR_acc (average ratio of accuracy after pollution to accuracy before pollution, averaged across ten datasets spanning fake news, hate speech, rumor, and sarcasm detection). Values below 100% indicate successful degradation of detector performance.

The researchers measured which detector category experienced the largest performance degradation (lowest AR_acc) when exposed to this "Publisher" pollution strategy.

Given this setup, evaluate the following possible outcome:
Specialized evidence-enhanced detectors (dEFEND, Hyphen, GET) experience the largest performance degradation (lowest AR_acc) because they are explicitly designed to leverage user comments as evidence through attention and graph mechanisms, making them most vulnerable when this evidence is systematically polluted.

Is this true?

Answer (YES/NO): NO